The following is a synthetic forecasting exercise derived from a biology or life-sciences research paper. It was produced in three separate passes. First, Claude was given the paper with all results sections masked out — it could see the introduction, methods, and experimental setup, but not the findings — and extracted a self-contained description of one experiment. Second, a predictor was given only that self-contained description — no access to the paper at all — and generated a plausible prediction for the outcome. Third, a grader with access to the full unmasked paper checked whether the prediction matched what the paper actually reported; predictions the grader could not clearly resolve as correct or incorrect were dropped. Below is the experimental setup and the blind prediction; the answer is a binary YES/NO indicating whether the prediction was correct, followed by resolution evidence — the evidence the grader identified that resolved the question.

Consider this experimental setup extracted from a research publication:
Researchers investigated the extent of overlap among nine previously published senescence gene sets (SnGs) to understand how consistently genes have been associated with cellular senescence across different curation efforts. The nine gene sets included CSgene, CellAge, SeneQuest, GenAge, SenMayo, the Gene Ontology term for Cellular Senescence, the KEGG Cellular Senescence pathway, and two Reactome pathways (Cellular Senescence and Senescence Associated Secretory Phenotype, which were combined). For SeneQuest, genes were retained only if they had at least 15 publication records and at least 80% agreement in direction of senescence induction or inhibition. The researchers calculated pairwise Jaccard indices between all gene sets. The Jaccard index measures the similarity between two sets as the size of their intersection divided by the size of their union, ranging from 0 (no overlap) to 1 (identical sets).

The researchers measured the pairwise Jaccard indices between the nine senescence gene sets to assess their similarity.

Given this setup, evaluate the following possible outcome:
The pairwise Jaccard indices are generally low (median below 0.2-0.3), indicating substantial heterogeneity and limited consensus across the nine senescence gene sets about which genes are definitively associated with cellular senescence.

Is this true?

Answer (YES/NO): YES